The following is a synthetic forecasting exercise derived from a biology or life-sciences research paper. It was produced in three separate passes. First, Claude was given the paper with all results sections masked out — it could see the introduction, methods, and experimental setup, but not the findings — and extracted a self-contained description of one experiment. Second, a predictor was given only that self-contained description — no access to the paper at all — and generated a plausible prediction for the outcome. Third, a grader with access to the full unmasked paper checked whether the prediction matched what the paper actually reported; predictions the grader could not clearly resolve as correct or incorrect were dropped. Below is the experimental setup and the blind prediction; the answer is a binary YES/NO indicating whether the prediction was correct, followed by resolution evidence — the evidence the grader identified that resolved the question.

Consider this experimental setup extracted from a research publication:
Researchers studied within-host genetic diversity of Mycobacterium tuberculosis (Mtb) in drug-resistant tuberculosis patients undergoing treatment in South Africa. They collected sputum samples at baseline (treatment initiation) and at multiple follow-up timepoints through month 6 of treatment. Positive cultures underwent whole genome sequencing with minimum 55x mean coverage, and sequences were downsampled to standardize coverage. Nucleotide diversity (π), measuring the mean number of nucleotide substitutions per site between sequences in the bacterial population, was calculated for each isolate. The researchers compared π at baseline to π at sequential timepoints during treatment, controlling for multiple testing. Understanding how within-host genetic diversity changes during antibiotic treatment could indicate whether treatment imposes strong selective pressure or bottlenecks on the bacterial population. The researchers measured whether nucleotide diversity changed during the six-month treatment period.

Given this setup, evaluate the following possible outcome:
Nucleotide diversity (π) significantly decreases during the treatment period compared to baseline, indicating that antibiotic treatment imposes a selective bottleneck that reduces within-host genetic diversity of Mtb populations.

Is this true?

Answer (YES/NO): NO